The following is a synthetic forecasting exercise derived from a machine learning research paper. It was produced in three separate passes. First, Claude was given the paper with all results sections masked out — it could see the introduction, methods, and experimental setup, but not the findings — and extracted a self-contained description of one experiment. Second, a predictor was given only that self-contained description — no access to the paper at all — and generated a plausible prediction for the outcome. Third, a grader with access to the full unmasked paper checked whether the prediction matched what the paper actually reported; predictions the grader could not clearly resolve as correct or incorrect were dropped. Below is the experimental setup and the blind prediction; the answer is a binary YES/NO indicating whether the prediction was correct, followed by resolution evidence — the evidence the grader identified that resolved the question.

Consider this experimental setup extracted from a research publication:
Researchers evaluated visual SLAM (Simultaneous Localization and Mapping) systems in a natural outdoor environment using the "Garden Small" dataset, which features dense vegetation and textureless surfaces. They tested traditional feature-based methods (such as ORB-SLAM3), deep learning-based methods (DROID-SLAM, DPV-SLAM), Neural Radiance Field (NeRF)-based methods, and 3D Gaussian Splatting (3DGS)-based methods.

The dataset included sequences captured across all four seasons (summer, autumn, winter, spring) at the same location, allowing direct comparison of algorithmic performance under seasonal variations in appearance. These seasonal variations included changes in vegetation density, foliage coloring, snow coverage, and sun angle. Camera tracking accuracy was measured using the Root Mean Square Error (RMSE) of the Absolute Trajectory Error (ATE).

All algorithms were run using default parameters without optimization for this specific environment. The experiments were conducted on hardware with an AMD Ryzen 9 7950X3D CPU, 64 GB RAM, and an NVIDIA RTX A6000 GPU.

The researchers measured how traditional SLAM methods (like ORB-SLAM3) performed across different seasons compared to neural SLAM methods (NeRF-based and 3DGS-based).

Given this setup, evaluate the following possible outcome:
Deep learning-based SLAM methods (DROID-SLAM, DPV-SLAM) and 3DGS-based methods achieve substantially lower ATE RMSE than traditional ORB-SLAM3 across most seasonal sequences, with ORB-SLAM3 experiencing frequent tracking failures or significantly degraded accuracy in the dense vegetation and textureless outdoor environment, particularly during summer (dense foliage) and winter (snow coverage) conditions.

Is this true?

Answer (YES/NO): NO